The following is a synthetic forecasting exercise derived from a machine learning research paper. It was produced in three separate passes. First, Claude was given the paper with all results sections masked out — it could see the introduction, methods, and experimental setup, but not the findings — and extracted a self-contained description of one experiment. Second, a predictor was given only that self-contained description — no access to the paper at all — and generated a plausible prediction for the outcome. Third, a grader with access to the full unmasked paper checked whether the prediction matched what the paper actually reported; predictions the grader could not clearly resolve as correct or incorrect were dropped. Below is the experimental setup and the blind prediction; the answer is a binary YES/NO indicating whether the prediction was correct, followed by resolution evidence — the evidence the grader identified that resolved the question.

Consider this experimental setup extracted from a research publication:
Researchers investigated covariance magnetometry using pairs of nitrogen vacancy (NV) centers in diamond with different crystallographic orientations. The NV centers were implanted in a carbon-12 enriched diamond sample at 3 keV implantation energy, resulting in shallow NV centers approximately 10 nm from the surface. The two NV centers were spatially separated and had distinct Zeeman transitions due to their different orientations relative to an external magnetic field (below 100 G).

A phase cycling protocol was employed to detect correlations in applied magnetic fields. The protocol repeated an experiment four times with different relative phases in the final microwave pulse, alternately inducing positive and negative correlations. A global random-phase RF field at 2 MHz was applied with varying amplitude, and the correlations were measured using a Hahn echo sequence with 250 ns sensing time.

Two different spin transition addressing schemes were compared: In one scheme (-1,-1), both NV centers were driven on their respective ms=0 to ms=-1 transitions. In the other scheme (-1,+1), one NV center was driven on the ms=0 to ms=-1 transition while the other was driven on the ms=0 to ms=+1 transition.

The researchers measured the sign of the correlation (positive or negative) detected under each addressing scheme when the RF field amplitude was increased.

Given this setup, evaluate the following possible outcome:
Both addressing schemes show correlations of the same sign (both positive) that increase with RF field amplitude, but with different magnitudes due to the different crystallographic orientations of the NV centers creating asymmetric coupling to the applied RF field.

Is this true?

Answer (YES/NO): NO